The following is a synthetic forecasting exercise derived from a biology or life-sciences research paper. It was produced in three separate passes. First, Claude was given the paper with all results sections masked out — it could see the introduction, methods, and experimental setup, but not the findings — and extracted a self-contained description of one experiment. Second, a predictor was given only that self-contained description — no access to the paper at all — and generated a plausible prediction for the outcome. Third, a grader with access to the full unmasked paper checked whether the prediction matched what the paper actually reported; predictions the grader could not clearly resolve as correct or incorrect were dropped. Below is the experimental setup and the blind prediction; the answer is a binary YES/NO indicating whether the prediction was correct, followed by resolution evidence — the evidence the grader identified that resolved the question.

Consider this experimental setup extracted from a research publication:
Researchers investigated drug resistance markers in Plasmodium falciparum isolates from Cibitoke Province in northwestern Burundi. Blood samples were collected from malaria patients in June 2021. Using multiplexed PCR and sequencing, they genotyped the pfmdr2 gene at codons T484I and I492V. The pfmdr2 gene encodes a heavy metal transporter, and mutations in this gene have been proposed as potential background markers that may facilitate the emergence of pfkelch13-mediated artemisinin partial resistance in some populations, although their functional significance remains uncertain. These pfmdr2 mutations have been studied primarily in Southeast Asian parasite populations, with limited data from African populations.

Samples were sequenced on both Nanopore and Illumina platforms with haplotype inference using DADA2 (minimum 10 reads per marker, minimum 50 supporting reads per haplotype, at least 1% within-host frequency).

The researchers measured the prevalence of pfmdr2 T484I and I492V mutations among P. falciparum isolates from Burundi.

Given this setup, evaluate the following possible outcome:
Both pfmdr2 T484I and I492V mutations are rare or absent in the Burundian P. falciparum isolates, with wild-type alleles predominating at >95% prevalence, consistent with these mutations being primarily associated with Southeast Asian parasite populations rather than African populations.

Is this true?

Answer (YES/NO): NO